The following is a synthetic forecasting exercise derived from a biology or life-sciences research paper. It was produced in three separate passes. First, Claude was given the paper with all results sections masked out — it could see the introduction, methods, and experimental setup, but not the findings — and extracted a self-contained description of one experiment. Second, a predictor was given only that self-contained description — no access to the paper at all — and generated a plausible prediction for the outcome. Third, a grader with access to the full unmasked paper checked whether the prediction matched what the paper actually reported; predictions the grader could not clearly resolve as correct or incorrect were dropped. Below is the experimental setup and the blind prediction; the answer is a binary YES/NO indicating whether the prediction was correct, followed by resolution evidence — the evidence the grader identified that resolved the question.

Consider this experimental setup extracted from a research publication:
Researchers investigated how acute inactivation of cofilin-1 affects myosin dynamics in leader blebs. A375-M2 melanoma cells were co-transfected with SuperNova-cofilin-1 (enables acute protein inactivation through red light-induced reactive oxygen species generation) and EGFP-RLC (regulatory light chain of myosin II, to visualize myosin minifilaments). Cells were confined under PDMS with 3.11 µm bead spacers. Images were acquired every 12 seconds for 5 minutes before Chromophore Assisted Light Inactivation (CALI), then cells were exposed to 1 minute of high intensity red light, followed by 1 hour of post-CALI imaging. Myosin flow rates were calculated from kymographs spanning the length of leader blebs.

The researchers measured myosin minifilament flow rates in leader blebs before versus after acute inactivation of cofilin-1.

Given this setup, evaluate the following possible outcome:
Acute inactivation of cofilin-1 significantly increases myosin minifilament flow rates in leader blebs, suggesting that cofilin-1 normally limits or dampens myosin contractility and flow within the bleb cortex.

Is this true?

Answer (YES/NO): NO